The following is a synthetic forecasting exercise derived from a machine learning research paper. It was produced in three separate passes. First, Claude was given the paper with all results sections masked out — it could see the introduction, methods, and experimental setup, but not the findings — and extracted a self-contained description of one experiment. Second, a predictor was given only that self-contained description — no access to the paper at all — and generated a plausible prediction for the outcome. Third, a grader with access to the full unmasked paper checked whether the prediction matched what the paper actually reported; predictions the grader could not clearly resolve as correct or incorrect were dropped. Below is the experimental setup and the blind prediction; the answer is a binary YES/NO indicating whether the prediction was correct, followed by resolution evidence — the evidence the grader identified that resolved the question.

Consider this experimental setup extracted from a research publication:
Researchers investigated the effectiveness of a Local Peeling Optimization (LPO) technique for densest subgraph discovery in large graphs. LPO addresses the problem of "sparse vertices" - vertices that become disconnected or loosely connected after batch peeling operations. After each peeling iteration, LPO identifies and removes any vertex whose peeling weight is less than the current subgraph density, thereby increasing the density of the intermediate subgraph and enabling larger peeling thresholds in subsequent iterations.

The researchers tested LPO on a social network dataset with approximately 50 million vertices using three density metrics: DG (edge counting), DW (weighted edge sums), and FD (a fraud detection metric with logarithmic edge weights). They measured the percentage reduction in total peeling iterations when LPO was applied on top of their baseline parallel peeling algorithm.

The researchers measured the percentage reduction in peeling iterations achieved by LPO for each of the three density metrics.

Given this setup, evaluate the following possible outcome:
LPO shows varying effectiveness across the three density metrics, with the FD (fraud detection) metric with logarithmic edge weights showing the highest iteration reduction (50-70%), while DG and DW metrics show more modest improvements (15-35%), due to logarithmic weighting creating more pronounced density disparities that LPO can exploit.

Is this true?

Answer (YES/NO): NO